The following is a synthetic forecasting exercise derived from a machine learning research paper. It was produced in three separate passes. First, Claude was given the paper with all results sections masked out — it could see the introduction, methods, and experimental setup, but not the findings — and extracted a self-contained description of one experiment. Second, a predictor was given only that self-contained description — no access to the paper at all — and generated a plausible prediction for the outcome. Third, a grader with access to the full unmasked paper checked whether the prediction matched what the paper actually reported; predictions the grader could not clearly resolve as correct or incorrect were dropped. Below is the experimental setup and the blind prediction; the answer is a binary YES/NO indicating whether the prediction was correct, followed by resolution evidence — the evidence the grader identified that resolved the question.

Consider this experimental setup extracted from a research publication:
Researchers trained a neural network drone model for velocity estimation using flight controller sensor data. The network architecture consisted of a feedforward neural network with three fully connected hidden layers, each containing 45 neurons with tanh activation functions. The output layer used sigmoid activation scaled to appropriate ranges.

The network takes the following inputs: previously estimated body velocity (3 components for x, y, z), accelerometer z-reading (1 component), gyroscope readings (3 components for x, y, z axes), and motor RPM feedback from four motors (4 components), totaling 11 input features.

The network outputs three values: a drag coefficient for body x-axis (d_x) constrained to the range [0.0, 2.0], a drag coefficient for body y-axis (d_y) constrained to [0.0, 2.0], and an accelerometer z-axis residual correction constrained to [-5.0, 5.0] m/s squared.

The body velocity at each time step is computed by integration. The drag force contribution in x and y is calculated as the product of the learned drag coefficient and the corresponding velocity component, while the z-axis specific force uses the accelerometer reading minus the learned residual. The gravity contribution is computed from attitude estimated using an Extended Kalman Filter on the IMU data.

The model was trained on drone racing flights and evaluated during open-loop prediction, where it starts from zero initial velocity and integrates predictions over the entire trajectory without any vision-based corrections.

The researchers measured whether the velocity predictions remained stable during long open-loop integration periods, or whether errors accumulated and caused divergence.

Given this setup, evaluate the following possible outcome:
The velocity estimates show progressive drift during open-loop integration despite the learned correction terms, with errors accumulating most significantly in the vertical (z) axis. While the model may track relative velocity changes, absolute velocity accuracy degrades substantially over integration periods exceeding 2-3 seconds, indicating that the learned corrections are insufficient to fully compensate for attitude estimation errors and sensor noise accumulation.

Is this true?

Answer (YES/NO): NO